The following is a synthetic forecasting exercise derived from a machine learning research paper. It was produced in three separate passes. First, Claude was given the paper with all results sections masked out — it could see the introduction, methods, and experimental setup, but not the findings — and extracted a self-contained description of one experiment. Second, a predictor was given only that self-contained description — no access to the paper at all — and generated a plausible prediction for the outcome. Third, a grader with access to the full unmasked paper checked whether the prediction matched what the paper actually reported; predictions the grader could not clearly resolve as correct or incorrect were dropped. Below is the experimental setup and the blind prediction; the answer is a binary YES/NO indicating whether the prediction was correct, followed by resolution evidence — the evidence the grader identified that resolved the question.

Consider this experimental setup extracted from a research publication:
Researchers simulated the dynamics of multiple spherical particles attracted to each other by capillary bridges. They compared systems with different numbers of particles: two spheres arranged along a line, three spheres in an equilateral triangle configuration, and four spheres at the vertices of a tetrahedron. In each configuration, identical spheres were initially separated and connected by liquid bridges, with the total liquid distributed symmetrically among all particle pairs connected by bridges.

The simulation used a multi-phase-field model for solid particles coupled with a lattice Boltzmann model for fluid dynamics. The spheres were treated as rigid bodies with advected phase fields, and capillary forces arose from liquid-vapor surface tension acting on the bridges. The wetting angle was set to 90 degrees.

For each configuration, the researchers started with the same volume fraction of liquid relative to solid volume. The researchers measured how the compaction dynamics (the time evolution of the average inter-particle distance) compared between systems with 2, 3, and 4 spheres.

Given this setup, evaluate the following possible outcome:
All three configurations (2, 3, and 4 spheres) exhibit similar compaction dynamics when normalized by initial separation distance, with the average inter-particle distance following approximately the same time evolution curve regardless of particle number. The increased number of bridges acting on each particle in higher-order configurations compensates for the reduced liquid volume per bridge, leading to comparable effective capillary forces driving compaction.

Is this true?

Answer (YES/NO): NO